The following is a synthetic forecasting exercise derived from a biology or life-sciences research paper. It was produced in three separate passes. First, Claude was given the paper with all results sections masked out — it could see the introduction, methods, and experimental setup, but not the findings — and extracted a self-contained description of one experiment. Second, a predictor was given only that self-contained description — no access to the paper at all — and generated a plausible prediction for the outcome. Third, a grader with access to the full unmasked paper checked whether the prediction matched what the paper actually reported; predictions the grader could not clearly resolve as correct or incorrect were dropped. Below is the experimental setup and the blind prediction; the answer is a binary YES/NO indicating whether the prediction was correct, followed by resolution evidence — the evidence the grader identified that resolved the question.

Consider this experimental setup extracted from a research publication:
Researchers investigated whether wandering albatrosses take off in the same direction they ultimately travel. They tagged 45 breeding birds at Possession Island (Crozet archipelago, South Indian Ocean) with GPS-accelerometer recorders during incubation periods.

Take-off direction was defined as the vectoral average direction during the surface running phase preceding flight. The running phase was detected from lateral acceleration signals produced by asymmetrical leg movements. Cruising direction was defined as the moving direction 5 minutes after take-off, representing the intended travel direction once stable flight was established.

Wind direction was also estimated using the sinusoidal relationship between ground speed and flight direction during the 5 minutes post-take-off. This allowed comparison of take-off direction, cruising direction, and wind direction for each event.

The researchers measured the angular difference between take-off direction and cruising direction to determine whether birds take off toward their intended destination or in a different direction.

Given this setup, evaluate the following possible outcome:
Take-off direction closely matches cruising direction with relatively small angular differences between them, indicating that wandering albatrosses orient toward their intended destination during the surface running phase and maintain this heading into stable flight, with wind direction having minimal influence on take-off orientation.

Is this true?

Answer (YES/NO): NO